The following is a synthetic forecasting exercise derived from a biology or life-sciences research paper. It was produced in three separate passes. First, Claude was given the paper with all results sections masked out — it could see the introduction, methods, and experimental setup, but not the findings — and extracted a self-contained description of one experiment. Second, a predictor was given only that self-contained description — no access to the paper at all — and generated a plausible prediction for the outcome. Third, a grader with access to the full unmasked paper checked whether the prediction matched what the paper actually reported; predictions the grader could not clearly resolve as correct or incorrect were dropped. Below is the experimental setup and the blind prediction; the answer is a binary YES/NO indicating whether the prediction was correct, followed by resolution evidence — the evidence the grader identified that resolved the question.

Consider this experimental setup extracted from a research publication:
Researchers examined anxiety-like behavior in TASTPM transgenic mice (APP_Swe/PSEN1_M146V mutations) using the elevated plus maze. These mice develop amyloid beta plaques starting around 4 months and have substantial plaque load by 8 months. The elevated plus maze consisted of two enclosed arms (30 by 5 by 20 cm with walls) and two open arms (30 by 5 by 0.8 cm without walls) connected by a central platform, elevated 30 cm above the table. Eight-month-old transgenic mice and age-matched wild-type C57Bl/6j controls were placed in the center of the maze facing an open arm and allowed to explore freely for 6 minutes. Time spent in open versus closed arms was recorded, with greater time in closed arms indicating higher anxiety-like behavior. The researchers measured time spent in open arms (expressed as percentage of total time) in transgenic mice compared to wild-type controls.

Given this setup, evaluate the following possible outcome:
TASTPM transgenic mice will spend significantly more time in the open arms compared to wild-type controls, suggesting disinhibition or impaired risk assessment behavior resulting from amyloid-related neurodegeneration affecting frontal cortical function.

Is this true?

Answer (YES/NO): NO